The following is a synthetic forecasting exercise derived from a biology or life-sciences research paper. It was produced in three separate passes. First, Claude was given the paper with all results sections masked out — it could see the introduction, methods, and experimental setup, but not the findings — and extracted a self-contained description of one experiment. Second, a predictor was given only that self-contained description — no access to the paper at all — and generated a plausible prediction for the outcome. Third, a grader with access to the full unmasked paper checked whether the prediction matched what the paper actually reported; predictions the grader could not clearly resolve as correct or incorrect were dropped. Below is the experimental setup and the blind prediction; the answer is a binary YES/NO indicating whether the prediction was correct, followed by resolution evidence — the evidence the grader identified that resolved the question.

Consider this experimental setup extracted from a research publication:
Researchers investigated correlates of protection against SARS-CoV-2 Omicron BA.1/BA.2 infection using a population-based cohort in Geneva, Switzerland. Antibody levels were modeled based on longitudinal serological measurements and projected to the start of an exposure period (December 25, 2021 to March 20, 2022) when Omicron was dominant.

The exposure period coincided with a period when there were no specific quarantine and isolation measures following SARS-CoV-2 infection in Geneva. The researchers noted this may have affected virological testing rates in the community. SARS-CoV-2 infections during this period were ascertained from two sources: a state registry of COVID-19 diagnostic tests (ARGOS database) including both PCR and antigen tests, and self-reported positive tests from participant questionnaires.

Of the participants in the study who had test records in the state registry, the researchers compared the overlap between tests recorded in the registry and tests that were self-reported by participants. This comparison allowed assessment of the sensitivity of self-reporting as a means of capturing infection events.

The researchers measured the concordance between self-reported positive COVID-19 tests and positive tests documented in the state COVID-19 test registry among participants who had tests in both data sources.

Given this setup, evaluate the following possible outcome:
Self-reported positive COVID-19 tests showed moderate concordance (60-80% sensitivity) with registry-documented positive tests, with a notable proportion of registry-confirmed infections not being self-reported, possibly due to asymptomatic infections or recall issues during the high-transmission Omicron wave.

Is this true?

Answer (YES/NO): NO